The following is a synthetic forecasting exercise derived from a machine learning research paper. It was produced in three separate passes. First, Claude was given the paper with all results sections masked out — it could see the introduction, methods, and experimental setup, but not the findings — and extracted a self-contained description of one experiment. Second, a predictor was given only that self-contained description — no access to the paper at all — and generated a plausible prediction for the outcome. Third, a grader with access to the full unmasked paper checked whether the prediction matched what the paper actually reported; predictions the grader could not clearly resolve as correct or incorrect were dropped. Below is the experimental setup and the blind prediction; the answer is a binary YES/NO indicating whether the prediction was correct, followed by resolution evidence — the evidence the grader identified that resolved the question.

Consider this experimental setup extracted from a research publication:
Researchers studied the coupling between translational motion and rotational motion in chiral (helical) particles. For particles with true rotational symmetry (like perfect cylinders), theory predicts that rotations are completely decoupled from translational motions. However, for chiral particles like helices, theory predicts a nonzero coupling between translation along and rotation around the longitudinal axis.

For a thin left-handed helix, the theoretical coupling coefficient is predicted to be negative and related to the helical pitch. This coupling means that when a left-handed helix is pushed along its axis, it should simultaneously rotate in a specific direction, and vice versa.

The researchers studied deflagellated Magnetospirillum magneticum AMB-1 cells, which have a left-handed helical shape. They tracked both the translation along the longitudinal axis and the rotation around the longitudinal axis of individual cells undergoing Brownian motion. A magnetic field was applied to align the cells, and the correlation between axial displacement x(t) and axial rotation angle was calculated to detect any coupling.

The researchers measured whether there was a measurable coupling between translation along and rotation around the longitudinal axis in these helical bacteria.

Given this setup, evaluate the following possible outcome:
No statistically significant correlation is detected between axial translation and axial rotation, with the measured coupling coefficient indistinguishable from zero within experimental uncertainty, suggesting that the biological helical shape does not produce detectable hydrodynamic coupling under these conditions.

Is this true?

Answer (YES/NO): NO